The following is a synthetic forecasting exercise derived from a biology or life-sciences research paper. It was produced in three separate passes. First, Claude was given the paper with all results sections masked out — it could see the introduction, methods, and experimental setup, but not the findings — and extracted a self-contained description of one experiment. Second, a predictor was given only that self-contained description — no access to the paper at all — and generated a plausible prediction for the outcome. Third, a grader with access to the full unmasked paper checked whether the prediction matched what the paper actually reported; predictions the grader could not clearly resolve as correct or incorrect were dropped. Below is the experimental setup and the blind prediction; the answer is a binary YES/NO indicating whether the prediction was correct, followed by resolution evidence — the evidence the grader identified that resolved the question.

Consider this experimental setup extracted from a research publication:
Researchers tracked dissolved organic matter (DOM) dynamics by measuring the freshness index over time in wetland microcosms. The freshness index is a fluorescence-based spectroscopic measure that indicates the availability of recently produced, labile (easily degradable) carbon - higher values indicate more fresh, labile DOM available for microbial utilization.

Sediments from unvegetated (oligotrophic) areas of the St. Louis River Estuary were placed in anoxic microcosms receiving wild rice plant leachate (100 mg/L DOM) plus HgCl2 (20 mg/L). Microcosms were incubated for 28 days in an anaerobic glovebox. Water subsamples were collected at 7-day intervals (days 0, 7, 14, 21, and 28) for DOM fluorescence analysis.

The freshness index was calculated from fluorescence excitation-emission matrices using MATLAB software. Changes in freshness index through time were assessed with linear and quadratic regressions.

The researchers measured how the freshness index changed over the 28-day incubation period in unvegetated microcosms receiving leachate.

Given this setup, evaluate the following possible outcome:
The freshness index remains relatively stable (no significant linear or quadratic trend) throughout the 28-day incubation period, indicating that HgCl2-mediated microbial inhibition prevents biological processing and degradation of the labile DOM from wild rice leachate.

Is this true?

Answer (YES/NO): NO